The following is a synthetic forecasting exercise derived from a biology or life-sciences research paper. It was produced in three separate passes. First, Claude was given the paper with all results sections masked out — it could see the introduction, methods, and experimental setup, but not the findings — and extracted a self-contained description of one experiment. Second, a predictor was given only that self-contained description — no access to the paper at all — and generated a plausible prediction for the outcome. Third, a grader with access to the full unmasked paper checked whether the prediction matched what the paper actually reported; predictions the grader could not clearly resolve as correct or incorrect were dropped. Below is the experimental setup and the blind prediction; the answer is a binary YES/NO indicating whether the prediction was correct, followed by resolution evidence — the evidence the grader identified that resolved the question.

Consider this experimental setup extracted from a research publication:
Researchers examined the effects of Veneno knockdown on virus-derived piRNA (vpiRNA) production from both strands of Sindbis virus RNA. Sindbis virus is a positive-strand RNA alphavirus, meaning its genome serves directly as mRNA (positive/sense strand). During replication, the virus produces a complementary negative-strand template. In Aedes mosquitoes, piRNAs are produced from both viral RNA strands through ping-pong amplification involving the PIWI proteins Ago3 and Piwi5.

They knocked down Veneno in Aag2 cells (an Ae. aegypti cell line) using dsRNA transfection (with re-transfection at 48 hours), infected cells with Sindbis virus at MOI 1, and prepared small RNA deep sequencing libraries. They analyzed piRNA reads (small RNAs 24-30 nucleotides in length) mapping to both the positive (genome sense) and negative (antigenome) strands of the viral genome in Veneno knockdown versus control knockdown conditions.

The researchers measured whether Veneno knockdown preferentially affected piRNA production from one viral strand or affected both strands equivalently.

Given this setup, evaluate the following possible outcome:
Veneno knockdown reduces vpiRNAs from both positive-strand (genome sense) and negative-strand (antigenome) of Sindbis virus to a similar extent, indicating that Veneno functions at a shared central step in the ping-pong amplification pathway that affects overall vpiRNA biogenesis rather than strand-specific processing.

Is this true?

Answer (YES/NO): YES